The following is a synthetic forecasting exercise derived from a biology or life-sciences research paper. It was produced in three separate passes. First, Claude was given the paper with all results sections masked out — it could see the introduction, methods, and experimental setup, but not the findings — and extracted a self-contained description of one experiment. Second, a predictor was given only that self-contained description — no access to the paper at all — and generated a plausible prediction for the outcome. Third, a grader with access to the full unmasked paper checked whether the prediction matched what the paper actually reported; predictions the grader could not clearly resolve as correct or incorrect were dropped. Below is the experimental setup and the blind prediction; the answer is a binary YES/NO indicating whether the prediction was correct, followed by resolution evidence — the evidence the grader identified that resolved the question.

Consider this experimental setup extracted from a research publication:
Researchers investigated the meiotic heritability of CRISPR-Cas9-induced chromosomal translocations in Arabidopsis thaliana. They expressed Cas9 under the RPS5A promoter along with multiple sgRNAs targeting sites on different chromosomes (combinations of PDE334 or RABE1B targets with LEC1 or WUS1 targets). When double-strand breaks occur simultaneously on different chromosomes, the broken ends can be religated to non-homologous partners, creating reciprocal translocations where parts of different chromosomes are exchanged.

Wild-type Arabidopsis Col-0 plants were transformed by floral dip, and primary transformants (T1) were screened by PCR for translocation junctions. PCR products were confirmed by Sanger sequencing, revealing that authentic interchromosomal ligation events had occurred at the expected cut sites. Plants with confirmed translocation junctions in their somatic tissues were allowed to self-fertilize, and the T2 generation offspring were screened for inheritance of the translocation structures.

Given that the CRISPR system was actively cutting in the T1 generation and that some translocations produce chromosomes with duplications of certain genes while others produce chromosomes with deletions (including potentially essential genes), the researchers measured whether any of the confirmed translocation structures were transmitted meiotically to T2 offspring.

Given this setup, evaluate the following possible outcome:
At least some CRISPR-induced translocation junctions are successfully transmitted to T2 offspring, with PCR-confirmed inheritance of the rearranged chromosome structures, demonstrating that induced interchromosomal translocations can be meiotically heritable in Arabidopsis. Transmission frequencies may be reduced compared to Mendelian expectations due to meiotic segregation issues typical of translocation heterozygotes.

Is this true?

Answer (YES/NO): NO